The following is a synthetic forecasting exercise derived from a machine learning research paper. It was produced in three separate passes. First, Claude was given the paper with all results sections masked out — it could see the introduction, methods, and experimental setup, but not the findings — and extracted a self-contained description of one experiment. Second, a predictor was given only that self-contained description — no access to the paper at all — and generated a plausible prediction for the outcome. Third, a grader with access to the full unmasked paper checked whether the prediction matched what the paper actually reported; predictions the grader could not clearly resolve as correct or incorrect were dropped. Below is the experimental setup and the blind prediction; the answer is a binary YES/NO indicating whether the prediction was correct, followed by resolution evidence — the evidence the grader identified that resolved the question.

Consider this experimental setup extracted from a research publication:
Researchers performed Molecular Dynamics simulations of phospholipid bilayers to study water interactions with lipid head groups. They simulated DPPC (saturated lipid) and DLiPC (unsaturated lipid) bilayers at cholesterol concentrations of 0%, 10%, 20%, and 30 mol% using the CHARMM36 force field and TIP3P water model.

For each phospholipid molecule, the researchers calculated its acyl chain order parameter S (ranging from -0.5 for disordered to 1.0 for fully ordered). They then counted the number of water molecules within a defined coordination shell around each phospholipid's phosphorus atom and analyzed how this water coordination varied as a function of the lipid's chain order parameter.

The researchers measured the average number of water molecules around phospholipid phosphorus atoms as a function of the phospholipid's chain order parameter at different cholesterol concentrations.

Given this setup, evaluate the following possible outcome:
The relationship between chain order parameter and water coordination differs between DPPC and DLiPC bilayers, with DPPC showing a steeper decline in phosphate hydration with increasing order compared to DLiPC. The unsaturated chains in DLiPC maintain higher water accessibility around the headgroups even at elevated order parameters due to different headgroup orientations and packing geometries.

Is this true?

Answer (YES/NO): NO